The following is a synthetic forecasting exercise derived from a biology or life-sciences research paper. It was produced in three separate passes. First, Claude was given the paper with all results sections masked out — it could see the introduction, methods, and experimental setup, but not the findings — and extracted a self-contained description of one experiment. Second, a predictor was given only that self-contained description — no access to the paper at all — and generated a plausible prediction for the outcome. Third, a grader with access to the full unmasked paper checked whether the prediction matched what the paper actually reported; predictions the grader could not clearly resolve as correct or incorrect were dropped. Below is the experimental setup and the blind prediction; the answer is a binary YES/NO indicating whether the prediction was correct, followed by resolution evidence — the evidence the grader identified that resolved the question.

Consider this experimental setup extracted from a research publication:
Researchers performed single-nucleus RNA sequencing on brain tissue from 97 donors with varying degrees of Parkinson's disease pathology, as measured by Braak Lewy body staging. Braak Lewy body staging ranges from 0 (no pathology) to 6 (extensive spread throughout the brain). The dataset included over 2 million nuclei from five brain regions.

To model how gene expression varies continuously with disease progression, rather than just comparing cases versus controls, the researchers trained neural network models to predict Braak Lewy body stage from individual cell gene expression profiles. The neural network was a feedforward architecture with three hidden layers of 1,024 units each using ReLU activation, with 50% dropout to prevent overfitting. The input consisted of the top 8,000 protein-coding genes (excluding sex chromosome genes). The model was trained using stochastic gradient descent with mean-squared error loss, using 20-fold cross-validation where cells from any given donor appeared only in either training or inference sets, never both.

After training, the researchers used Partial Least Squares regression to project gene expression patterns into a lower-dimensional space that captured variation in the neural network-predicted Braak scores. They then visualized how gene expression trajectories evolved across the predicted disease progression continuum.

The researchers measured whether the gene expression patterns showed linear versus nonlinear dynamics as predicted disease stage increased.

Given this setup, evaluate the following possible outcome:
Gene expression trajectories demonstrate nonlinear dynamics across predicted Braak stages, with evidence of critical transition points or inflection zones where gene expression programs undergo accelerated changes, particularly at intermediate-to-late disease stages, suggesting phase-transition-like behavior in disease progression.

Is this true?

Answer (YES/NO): YES